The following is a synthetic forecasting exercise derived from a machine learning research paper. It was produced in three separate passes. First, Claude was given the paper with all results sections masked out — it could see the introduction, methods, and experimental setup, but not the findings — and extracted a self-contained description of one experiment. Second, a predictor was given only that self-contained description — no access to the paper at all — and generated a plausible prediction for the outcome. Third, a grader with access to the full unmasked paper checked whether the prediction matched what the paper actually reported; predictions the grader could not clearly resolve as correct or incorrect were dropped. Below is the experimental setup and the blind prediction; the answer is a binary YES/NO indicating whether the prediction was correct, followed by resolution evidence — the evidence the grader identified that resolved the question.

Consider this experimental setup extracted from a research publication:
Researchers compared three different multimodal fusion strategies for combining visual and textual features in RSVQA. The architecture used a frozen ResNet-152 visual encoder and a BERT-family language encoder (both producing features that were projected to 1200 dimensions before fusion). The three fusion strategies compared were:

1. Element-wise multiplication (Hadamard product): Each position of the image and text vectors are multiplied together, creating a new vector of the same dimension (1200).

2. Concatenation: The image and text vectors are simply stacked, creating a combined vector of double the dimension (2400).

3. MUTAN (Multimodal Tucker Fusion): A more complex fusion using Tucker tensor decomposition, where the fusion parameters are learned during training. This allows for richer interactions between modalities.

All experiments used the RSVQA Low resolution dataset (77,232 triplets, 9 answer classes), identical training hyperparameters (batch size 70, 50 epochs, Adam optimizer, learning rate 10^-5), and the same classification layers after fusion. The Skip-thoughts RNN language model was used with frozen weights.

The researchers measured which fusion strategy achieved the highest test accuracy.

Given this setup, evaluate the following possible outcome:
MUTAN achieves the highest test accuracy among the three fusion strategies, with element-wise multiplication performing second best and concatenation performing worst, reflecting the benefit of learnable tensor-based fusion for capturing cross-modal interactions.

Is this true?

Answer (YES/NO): YES